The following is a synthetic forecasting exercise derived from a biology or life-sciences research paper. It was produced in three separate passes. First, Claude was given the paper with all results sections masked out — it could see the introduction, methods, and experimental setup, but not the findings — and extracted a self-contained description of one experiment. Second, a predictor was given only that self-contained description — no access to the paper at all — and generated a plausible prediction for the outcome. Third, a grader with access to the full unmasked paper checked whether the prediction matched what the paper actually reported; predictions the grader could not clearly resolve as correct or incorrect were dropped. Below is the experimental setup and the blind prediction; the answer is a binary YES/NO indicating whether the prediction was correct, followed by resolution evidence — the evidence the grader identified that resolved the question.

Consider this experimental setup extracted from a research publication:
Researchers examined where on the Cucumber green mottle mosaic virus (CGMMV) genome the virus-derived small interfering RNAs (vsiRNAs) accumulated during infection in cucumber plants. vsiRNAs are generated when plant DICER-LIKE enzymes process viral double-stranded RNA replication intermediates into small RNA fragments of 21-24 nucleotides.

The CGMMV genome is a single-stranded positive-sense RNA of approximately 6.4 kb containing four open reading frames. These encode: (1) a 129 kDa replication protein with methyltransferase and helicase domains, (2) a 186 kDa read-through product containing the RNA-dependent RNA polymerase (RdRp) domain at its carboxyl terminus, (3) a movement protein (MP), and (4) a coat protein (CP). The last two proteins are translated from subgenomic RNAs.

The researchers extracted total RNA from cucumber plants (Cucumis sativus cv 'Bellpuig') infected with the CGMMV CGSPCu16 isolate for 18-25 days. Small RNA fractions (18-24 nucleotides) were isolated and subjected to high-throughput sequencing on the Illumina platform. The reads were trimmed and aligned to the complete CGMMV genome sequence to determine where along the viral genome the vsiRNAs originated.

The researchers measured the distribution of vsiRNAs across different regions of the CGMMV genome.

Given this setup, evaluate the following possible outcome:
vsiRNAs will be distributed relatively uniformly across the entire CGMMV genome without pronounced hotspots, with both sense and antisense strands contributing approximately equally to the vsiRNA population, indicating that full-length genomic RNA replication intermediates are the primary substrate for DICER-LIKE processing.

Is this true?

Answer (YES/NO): NO